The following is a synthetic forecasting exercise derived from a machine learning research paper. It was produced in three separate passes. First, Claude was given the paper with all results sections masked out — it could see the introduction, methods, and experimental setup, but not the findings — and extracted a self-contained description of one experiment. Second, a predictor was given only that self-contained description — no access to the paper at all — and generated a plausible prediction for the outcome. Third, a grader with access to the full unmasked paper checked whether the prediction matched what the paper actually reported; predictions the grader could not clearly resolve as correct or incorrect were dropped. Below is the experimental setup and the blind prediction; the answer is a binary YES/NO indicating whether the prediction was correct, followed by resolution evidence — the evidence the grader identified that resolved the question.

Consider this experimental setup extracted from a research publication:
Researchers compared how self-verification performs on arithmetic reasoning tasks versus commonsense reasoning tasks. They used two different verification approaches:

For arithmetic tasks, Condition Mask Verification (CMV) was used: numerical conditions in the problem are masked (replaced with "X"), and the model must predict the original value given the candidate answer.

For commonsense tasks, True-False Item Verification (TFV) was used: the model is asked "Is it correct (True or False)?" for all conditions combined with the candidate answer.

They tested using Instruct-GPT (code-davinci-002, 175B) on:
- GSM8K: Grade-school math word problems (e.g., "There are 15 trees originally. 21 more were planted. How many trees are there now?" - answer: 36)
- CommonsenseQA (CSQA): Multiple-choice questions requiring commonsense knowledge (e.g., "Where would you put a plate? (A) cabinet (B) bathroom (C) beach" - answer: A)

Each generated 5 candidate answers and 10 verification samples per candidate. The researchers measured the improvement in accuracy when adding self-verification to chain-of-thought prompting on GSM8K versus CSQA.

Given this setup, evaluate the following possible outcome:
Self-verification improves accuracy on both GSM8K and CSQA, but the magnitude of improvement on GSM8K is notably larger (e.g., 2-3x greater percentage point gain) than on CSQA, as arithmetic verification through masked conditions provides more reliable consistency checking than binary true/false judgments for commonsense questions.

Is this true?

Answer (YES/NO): NO